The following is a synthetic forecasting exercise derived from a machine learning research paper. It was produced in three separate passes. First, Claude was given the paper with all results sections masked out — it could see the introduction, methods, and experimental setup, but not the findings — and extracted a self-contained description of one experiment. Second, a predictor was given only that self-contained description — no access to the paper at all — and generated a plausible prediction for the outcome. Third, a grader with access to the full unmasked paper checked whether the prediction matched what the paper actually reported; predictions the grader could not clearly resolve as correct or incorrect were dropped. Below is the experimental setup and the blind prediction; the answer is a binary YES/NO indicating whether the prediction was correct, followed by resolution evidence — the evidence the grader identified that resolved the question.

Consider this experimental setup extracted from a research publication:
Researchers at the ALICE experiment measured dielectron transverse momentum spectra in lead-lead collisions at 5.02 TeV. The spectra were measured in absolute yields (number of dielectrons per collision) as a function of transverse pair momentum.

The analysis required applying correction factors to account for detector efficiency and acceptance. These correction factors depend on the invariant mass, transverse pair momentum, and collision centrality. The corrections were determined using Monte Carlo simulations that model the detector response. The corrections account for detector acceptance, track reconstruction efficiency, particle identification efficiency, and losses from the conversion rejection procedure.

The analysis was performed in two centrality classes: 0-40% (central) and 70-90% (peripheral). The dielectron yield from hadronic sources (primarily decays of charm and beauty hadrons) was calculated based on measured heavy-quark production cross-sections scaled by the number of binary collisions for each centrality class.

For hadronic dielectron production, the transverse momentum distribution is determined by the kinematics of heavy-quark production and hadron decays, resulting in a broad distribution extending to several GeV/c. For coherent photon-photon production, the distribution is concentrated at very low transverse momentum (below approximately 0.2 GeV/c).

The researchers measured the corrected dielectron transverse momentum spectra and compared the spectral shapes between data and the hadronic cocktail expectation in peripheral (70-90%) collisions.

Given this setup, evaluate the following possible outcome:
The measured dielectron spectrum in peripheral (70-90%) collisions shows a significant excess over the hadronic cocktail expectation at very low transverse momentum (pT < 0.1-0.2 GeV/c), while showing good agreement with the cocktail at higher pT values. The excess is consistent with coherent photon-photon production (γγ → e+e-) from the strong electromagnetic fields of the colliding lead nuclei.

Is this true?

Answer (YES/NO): YES